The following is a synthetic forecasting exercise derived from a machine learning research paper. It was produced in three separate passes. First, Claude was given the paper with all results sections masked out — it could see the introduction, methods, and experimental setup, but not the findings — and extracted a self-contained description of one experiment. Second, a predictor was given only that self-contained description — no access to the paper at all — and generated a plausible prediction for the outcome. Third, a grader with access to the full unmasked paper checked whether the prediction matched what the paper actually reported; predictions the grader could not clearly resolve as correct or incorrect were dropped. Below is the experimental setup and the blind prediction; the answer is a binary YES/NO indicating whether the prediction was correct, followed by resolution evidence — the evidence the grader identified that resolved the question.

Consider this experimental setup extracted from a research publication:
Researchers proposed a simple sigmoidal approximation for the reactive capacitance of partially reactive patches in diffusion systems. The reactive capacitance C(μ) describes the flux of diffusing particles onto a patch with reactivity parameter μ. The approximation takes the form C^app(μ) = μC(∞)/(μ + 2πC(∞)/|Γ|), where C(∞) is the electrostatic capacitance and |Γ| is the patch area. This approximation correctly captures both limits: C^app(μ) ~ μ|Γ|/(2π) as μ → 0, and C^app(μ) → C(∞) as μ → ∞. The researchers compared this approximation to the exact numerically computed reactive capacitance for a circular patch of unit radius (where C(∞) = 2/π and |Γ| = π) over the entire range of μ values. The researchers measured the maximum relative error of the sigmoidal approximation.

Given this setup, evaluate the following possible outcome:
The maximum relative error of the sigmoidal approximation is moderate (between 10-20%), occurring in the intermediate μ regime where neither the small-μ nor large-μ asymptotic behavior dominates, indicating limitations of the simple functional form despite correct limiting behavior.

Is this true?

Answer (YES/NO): NO